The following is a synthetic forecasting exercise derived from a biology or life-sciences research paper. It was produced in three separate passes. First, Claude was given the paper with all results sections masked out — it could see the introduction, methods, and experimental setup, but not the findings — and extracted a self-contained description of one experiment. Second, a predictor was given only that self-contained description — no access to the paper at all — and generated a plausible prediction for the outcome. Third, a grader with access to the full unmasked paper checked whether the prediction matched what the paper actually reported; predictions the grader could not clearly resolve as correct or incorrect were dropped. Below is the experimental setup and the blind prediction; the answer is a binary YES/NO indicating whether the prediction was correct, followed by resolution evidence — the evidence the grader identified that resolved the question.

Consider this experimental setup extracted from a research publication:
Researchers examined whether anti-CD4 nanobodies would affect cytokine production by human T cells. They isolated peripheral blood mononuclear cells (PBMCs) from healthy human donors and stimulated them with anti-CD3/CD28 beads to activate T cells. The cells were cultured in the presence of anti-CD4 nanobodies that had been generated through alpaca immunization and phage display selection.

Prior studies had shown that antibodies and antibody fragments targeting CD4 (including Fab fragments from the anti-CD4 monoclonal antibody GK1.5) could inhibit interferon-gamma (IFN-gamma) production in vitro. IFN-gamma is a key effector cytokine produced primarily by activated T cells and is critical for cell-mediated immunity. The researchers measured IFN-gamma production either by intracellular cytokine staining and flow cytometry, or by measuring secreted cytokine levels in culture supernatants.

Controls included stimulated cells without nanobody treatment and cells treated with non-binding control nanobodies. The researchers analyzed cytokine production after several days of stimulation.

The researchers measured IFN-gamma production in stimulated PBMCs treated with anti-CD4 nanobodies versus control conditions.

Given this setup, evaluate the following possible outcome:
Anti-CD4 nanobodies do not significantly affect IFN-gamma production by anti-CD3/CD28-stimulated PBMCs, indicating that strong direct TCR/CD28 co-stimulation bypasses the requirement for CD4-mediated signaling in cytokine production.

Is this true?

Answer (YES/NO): NO